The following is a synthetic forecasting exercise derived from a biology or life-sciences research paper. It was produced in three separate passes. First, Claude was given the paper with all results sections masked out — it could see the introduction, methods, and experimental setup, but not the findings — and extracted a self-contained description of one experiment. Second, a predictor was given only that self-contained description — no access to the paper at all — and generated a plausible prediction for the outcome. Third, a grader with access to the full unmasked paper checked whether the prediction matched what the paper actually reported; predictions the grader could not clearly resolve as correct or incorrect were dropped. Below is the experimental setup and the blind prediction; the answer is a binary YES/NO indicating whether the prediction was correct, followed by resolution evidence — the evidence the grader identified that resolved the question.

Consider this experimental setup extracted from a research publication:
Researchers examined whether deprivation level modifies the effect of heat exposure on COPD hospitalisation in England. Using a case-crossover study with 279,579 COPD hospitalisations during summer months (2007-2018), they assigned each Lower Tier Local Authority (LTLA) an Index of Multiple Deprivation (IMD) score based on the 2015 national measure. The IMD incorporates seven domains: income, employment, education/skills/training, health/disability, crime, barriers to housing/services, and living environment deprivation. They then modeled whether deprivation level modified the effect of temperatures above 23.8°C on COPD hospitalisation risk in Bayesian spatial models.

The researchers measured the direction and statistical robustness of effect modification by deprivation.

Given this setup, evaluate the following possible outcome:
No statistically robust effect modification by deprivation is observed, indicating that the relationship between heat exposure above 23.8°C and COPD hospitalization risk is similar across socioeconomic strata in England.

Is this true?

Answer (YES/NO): NO